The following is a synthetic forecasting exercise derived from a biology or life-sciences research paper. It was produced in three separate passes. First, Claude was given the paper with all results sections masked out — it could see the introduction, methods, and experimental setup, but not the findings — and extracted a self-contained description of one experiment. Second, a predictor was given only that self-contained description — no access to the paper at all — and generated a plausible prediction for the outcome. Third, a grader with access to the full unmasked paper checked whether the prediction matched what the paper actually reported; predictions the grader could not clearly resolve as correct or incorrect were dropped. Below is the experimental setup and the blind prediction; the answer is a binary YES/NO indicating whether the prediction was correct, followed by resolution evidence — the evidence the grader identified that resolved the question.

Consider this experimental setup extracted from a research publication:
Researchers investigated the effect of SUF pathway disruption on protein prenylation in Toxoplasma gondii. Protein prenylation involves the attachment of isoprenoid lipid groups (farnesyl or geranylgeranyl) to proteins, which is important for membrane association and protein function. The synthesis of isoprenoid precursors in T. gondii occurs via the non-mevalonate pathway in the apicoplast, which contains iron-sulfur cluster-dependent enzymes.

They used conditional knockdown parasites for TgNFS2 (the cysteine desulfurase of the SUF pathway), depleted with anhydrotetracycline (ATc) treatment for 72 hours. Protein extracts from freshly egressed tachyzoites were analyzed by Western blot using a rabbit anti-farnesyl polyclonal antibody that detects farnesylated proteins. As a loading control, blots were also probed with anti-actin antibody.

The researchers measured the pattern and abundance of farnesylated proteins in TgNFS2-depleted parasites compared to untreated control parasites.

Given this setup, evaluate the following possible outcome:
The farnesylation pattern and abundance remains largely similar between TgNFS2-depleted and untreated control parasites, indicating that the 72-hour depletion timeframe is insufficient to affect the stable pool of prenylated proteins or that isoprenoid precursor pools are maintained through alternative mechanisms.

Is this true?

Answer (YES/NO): YES